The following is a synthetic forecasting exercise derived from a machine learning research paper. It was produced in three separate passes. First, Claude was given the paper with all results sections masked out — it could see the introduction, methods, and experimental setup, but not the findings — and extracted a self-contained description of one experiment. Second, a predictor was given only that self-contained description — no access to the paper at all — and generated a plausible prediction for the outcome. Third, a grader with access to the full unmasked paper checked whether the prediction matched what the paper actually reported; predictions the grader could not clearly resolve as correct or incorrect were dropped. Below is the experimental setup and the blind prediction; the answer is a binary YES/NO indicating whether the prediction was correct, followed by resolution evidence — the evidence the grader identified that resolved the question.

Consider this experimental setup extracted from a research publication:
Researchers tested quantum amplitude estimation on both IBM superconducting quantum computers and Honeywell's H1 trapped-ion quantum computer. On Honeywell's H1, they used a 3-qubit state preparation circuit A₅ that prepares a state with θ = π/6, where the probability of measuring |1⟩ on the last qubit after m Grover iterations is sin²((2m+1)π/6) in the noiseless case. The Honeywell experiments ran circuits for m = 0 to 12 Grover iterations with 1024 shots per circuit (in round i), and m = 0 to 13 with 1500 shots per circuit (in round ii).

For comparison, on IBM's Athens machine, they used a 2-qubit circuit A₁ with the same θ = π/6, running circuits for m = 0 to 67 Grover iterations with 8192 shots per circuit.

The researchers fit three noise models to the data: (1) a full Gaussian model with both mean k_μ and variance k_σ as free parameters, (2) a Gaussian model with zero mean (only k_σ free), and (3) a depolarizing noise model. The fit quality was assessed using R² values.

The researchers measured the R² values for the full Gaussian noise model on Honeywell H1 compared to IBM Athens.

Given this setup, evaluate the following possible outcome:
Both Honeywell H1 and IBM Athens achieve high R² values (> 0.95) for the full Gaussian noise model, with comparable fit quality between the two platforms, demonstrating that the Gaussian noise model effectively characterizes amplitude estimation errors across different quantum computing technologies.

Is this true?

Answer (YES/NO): YES